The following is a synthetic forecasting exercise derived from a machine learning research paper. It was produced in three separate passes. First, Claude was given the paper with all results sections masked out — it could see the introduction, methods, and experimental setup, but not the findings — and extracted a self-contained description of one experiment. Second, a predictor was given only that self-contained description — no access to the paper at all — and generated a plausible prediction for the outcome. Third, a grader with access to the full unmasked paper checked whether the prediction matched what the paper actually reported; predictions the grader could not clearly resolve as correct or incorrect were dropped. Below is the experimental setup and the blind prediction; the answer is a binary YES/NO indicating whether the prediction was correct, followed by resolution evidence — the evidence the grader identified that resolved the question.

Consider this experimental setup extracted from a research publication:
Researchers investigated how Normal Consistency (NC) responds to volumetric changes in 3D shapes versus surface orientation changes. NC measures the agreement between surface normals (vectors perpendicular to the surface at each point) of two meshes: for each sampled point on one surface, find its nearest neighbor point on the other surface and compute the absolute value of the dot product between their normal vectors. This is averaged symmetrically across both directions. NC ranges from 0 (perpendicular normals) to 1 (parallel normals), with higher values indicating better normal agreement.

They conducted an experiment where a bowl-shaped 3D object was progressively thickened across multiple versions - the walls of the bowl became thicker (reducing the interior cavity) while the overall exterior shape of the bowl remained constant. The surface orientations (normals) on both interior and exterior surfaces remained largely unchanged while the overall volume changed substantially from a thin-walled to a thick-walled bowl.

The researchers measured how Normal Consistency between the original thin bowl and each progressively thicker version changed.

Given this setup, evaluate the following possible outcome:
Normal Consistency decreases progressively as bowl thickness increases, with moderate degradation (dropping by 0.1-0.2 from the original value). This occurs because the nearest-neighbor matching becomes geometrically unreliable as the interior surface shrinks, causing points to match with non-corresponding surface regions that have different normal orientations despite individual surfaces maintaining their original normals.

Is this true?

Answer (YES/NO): NO